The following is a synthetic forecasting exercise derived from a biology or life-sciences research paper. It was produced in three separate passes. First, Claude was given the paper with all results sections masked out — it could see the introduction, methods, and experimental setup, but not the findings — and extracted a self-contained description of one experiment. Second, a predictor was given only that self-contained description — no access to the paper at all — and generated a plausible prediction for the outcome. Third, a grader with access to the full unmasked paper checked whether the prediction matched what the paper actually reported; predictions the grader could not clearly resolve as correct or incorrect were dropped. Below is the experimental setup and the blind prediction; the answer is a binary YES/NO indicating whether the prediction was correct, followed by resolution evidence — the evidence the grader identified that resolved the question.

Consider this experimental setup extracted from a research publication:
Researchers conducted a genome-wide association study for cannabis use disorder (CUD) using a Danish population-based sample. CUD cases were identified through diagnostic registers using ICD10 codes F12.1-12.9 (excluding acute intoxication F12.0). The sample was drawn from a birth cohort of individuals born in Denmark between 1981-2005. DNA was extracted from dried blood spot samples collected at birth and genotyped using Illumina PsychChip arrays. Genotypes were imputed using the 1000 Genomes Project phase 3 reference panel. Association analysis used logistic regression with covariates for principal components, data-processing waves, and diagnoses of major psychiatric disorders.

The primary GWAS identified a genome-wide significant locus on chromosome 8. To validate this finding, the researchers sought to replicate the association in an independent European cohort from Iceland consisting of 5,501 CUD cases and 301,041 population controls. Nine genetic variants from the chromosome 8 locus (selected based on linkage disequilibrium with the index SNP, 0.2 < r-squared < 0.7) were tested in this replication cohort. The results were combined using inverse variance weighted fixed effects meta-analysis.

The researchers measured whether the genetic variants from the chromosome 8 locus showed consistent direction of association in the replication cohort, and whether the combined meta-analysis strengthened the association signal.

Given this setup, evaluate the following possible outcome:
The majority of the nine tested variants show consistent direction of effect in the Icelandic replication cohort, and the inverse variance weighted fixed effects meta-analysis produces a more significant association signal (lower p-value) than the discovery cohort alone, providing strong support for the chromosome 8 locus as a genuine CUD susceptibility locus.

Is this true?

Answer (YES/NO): YES